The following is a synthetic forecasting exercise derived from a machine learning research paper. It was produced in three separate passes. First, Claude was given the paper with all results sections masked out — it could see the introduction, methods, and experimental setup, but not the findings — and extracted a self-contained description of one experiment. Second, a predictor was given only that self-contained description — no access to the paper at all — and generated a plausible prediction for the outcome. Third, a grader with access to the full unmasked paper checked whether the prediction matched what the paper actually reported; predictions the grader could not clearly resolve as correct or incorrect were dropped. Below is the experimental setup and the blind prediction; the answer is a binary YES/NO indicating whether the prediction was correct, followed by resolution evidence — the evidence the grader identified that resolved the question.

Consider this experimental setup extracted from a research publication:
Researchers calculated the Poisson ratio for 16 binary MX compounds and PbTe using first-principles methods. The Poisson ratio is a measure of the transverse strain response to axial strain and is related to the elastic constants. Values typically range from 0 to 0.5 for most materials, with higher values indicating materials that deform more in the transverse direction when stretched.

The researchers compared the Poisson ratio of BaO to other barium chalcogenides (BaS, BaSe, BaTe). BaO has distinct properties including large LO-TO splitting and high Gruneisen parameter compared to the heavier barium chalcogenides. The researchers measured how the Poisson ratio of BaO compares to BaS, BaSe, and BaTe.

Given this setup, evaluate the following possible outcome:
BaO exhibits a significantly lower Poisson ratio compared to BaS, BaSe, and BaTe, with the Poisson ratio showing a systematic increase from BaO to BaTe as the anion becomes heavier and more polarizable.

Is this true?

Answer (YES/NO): NO